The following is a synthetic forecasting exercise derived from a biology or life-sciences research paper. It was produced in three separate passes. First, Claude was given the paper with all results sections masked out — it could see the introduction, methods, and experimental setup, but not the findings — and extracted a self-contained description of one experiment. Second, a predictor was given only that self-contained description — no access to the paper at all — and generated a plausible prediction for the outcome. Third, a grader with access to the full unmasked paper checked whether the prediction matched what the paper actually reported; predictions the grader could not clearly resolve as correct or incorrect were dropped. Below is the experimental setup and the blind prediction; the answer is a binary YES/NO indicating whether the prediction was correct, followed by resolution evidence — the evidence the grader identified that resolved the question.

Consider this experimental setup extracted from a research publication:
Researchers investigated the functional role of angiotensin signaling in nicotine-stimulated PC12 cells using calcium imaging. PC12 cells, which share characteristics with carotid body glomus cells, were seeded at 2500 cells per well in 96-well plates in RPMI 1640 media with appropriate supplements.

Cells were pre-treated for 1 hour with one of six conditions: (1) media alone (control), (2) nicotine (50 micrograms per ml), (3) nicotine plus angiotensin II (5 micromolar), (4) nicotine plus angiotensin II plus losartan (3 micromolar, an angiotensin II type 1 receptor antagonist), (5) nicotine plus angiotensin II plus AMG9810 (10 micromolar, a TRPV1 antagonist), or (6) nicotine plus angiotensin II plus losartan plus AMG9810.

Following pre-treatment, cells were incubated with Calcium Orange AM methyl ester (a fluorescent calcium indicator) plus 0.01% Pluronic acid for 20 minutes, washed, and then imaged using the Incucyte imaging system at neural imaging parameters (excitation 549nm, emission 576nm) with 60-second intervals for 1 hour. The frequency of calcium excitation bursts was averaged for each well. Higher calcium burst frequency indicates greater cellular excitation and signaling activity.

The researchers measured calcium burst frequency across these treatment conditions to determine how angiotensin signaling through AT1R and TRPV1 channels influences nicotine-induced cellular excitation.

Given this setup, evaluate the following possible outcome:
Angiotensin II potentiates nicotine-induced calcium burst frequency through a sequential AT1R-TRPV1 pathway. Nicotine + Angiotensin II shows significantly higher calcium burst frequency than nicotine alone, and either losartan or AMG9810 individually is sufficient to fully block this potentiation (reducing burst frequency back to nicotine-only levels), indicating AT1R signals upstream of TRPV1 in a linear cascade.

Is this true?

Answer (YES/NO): NO